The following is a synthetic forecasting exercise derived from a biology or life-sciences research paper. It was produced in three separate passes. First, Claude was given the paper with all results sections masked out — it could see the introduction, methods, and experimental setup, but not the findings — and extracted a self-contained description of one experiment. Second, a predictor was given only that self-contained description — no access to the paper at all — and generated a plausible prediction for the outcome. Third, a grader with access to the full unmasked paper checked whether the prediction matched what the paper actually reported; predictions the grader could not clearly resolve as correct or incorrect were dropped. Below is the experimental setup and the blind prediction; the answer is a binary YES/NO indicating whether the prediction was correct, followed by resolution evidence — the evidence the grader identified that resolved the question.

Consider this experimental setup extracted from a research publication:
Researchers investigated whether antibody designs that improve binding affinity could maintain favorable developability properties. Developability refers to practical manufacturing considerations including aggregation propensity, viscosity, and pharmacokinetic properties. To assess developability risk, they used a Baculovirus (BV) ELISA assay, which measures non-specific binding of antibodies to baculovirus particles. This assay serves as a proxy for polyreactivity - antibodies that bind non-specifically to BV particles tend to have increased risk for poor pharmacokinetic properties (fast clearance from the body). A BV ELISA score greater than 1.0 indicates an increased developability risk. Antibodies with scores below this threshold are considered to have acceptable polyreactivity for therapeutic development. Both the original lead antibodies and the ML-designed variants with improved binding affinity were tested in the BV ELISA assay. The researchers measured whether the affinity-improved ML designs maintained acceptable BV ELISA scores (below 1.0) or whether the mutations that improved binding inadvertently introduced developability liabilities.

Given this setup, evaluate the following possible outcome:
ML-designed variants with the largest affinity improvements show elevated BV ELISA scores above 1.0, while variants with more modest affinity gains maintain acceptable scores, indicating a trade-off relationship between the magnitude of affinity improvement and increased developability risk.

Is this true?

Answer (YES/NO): NO